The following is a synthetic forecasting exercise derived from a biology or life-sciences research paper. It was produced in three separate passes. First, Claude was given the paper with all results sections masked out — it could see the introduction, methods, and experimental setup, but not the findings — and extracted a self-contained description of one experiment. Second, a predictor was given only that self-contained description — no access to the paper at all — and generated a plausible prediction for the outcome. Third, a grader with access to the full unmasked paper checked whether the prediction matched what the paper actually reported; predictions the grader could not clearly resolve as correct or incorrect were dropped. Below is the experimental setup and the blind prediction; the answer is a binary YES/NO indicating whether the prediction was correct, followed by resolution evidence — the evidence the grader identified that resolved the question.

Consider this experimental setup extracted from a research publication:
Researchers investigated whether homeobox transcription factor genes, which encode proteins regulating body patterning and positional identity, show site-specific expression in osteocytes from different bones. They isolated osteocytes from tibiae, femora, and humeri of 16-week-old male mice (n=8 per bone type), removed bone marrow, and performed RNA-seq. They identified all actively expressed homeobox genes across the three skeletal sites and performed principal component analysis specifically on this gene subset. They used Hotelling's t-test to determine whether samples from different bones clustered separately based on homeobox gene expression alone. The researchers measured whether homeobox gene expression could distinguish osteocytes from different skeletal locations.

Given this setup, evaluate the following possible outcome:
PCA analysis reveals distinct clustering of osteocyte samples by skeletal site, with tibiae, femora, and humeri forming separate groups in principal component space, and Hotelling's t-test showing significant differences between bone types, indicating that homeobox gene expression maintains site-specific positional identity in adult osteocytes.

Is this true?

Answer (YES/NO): YES